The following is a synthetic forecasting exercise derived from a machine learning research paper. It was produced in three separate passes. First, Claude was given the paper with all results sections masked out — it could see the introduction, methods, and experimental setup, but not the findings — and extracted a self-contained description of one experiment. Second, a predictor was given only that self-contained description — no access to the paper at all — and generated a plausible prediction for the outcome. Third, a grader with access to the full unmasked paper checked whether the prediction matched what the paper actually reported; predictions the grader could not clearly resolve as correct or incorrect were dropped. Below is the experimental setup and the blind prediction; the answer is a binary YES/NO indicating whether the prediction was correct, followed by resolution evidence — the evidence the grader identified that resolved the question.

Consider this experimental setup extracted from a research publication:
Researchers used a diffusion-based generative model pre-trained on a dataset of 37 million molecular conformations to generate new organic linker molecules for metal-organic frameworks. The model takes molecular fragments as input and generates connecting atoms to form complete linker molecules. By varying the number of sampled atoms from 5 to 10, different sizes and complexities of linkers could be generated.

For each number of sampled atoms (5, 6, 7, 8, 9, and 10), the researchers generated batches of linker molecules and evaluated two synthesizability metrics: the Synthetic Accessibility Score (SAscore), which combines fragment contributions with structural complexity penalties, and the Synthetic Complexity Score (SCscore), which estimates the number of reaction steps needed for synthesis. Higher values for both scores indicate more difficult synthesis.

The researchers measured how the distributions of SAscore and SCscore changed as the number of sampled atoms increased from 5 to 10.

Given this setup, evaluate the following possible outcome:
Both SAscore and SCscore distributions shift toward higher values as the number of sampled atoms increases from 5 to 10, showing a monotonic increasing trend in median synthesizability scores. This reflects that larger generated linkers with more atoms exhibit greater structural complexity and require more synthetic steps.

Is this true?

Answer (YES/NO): NO